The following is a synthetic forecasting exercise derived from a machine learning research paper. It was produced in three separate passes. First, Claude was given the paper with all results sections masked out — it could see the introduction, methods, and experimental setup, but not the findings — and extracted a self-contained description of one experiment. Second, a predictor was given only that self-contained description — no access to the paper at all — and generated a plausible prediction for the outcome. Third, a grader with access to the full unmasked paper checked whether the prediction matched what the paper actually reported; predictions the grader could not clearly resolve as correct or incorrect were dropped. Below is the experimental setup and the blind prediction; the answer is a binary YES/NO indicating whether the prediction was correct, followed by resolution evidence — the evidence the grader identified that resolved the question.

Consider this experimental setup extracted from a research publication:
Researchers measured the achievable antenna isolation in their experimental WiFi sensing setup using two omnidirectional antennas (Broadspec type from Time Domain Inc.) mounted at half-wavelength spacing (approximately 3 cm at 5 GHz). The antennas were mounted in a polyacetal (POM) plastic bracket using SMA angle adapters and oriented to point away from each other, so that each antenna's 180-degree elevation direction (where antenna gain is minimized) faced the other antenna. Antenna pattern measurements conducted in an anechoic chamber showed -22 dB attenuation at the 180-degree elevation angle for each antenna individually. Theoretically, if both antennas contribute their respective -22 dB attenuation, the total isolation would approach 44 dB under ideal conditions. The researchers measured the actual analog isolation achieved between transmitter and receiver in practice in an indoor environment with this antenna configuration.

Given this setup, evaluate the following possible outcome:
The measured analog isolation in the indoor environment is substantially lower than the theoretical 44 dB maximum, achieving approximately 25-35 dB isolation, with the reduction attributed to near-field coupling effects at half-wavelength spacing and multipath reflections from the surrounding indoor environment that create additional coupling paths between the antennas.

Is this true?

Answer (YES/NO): NO